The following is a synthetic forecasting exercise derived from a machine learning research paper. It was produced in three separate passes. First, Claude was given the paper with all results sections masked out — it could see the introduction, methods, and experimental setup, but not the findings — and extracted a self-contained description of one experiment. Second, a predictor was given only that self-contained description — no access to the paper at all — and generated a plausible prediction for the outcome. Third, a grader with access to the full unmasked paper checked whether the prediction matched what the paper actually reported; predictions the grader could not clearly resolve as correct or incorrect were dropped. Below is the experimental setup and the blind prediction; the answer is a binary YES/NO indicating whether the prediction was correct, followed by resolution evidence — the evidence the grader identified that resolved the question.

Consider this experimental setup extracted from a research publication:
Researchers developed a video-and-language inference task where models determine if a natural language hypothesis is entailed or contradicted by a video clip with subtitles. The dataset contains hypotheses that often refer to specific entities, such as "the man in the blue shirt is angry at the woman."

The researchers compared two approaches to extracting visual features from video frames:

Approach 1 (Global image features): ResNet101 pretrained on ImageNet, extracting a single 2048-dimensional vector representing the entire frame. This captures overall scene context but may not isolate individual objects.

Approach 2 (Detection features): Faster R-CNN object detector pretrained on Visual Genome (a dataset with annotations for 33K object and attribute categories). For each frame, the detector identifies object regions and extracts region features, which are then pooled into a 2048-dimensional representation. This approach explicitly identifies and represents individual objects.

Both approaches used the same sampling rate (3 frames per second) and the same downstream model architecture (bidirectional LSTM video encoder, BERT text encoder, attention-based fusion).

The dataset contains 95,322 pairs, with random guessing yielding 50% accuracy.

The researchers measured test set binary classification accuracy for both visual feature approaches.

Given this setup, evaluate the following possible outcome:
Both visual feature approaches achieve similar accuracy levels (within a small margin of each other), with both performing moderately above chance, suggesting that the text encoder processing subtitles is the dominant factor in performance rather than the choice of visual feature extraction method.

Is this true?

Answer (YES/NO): YES